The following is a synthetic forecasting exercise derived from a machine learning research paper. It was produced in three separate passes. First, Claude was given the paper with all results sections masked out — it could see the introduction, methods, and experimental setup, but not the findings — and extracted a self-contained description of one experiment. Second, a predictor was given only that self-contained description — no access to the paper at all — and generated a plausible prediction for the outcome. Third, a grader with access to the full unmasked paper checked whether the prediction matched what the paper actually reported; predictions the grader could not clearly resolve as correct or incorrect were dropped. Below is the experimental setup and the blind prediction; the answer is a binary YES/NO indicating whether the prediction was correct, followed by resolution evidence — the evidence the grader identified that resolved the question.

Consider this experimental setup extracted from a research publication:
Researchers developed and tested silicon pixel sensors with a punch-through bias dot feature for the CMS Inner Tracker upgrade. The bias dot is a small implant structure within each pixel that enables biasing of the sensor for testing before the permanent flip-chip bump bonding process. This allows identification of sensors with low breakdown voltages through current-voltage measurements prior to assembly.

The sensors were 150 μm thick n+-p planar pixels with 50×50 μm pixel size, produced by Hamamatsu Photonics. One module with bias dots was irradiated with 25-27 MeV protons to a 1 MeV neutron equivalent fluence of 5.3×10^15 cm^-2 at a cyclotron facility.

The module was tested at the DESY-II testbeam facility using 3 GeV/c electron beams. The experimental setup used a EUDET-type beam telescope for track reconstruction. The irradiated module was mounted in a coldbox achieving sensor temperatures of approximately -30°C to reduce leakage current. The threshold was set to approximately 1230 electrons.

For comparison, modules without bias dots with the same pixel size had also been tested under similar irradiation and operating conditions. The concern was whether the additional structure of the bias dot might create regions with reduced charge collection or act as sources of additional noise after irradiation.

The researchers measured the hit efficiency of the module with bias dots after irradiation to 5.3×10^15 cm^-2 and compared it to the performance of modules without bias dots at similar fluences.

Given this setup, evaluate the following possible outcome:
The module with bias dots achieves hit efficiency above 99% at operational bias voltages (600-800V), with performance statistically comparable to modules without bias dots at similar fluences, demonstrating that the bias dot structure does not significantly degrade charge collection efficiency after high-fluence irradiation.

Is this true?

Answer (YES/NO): NO